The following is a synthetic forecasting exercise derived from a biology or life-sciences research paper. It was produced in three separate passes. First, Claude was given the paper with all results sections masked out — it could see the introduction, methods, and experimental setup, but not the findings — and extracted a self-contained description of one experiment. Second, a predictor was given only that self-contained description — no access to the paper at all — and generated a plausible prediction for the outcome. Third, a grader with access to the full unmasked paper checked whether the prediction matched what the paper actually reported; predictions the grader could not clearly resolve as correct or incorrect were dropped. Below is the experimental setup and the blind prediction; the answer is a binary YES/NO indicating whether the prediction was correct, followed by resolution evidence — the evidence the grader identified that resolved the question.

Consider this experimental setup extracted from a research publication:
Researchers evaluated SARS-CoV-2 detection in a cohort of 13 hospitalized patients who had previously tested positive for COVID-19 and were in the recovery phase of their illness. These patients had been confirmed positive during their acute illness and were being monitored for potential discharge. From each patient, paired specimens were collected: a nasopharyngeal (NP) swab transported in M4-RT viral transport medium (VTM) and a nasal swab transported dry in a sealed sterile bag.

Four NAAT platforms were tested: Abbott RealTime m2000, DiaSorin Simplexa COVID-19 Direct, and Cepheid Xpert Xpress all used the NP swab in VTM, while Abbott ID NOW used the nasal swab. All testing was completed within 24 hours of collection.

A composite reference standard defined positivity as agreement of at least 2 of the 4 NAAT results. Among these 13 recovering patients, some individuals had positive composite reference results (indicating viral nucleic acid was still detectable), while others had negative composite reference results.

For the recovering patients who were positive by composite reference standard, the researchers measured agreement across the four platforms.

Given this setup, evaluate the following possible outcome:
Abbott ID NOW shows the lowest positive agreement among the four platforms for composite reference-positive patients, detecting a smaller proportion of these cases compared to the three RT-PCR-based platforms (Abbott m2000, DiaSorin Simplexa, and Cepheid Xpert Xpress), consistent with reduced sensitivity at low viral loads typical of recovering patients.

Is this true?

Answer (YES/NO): YES